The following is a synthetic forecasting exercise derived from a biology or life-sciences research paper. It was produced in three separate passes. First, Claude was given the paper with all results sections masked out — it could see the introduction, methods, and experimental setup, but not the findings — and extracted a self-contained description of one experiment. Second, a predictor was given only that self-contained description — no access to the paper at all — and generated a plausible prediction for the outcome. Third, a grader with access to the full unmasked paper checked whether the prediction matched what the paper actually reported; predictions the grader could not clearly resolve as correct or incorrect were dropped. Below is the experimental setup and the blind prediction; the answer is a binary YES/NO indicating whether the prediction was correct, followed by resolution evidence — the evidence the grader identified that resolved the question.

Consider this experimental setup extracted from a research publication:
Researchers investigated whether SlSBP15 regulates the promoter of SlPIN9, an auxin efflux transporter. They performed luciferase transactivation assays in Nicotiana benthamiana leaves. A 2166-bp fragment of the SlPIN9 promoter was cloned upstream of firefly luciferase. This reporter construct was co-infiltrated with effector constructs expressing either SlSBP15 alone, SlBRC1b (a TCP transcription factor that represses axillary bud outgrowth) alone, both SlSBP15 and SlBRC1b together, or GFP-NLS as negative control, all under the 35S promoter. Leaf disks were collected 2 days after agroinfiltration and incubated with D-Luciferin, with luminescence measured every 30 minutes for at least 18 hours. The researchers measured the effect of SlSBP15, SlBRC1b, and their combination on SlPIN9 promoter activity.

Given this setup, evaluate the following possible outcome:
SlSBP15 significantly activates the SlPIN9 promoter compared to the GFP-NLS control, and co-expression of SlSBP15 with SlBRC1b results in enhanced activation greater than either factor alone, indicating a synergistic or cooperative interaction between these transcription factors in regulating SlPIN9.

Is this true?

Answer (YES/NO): NO